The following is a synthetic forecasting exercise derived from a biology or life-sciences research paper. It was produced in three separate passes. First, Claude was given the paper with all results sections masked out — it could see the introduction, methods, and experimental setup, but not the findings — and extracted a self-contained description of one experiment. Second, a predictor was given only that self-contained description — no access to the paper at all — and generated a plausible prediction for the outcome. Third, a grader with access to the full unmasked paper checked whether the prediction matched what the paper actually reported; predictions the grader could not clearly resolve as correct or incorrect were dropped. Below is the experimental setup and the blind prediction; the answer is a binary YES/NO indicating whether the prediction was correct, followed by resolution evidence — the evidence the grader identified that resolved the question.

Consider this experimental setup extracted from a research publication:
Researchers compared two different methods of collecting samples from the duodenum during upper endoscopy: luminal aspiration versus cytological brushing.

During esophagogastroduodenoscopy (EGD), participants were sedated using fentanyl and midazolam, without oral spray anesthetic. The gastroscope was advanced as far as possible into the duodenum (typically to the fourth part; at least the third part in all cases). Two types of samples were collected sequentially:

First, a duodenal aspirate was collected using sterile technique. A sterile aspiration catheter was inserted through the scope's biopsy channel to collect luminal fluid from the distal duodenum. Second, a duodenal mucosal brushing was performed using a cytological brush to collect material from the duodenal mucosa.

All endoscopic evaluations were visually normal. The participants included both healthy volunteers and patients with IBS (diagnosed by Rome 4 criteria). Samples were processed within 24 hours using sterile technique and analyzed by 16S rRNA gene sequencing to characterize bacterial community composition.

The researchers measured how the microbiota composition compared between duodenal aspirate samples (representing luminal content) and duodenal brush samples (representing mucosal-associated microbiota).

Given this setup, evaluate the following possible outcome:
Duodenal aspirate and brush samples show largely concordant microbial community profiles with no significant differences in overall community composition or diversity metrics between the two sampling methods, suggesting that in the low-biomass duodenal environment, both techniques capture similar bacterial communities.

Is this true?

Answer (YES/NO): YES